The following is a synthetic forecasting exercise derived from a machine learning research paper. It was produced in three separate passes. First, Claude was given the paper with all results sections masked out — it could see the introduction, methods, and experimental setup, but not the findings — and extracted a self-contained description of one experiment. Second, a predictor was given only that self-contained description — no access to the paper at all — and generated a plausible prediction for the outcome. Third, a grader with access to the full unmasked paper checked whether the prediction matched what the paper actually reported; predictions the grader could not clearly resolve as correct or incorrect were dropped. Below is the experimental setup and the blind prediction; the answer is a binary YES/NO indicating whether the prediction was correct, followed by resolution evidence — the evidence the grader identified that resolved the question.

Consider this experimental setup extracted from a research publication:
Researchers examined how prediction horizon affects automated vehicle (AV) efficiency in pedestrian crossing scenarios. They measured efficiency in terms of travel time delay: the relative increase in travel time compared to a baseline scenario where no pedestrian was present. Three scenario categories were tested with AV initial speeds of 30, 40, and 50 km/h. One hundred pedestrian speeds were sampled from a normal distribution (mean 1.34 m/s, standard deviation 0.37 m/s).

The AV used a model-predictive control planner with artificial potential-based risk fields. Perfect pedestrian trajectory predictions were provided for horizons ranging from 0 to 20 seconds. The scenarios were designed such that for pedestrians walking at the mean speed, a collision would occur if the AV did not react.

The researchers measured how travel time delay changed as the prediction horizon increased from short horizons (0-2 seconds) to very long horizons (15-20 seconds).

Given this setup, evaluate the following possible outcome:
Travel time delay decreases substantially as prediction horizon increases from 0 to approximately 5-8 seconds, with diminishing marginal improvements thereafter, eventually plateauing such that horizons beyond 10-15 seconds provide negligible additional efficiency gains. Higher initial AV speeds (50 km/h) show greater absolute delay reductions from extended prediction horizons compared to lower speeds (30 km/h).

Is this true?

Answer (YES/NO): NO